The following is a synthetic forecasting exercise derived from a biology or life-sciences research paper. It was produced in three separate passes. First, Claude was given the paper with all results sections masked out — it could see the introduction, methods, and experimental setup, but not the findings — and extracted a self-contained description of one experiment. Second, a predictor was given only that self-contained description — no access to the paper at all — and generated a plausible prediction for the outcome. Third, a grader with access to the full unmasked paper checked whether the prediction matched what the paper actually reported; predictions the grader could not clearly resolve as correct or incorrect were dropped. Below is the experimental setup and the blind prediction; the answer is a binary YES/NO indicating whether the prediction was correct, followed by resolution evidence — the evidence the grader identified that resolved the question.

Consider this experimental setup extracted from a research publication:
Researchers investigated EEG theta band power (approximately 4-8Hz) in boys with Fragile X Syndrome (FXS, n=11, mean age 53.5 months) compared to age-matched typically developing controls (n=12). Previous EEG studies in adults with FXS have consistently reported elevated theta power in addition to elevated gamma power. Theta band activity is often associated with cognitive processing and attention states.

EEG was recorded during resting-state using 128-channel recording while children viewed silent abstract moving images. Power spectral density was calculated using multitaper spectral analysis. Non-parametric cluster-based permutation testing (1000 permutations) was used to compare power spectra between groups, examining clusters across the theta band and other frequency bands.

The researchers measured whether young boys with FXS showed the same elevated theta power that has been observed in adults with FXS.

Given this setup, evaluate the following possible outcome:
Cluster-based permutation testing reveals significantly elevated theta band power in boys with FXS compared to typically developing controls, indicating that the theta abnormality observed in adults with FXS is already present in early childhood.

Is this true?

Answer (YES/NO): NO